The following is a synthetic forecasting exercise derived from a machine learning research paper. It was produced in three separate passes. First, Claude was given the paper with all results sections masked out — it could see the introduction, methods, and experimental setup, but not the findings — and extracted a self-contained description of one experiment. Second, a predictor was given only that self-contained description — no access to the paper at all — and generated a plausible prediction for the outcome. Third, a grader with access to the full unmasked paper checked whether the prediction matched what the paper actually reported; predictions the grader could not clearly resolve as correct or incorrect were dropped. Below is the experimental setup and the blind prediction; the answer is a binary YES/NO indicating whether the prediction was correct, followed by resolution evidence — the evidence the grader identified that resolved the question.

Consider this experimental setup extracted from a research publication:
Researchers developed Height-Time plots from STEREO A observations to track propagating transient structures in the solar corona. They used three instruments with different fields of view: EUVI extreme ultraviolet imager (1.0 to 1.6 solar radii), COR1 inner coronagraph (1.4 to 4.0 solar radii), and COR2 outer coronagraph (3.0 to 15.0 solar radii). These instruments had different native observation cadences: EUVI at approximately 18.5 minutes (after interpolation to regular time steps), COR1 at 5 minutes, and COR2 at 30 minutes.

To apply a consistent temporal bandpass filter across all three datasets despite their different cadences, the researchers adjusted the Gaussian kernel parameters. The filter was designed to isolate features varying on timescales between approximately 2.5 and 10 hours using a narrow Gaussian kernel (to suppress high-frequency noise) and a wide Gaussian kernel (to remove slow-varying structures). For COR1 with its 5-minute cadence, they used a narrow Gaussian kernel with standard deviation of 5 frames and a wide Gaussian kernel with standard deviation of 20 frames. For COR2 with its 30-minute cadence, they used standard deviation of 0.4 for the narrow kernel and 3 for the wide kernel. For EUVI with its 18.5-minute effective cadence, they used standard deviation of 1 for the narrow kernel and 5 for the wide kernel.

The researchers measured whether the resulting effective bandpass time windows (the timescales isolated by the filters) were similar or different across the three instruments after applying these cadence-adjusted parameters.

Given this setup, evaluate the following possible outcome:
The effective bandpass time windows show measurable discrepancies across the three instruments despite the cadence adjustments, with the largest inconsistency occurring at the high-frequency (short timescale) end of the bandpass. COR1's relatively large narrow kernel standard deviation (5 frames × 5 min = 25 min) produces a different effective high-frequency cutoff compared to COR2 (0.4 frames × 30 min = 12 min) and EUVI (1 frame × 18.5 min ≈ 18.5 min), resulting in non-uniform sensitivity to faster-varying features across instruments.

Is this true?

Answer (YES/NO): NO